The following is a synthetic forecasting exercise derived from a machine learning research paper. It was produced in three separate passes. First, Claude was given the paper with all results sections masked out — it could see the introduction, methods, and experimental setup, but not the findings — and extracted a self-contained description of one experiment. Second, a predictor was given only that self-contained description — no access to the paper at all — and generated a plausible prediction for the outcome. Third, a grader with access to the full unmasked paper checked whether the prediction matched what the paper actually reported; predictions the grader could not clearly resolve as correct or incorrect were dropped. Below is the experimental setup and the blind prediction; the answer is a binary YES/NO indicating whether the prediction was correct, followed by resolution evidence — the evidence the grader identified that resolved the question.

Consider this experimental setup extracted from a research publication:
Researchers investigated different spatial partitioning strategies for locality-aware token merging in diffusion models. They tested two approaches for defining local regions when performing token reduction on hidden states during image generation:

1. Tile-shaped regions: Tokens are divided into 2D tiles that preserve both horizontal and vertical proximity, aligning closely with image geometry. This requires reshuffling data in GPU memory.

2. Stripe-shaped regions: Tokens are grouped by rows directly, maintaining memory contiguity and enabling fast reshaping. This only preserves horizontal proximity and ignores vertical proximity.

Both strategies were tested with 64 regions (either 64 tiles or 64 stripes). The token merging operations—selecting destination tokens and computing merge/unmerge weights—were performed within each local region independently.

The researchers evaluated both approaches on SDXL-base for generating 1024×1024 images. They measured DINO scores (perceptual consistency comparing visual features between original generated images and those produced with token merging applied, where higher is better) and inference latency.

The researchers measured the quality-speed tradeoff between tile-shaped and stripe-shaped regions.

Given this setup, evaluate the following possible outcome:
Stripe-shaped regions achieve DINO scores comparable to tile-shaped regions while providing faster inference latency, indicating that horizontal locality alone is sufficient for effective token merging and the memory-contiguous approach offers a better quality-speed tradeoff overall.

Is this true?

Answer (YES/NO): NO